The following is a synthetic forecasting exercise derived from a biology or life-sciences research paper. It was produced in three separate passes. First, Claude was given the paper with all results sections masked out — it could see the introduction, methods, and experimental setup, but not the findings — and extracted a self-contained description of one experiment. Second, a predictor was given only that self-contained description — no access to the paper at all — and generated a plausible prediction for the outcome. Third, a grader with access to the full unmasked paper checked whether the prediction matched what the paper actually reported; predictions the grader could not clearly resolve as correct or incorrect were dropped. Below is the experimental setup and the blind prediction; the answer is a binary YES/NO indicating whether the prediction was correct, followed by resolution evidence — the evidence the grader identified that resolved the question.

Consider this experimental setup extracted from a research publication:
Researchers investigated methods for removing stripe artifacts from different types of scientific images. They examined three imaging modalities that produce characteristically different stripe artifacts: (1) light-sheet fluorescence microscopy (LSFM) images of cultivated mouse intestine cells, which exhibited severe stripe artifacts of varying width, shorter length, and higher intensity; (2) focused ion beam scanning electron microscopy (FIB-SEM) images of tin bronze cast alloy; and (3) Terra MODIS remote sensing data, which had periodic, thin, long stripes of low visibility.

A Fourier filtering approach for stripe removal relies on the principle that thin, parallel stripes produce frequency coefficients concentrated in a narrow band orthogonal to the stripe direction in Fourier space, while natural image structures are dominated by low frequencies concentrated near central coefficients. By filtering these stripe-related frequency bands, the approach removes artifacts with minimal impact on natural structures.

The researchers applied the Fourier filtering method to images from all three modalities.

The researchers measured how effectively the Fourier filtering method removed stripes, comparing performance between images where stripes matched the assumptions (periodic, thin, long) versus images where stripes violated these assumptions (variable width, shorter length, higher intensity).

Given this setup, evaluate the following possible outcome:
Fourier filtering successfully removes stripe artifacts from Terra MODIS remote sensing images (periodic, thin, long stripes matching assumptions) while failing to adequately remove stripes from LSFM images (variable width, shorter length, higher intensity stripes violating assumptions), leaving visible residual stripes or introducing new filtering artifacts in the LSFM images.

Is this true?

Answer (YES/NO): NO